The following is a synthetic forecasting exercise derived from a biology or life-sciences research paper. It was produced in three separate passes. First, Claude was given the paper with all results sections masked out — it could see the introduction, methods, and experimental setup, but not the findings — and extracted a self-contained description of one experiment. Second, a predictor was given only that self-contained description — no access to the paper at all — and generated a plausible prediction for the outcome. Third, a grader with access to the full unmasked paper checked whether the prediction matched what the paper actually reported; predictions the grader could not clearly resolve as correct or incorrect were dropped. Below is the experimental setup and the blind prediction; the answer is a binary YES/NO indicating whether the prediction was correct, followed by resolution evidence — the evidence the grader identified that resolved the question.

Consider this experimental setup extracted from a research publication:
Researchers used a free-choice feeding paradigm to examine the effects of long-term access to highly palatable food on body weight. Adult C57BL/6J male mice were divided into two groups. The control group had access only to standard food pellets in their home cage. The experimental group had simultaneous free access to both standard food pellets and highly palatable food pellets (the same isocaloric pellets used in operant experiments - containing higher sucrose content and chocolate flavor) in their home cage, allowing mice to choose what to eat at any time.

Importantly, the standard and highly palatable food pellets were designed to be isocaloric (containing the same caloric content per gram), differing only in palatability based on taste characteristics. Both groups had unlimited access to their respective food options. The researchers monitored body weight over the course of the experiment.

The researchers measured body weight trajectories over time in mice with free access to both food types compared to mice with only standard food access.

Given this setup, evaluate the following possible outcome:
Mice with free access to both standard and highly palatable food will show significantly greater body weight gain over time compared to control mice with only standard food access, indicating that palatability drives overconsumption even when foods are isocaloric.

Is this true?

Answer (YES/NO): YES